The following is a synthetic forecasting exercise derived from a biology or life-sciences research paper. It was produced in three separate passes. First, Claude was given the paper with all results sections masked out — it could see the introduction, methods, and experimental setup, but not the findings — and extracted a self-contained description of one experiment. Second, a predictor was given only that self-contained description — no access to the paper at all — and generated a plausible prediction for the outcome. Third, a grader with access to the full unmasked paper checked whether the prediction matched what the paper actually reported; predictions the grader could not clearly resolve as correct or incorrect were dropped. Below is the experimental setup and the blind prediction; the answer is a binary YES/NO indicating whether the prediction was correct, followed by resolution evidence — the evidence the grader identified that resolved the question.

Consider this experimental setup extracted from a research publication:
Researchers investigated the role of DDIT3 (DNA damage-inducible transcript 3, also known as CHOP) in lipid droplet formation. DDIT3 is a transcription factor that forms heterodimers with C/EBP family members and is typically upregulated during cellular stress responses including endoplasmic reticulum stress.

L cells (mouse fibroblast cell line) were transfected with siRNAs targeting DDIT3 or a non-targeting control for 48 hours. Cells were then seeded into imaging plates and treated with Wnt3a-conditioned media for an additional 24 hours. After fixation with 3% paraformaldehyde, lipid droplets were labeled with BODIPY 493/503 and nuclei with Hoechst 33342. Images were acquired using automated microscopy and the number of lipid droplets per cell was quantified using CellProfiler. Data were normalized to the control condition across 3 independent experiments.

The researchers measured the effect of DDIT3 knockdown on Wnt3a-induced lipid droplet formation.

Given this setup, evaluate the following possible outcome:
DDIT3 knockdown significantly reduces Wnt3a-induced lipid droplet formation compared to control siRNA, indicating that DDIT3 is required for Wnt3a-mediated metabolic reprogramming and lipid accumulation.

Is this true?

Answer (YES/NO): YES